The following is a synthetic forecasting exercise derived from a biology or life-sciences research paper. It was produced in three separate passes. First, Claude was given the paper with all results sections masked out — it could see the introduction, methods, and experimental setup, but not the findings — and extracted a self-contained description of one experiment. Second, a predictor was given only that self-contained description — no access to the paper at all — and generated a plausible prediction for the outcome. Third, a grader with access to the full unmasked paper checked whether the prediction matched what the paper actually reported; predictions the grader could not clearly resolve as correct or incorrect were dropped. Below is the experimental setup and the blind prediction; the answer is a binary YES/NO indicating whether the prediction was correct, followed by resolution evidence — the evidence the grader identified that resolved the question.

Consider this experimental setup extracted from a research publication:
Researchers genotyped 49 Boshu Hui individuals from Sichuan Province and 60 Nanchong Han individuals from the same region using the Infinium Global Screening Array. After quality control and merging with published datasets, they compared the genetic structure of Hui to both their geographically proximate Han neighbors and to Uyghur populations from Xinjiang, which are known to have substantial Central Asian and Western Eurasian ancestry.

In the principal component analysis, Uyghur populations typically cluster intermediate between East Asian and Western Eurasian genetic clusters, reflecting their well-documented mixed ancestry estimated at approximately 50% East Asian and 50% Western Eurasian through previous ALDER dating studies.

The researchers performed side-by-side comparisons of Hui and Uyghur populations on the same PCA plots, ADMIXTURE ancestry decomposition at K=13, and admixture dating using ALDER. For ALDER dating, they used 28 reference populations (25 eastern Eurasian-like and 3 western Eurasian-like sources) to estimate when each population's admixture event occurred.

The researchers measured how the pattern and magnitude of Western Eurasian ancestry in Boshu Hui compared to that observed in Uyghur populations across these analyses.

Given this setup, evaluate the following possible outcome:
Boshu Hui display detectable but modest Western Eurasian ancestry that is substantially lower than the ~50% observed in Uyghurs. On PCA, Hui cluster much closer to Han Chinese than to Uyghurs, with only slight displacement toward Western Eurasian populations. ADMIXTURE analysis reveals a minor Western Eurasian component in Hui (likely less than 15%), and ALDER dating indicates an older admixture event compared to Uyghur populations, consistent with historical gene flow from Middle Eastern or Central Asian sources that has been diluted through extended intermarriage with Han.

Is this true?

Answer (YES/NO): YES